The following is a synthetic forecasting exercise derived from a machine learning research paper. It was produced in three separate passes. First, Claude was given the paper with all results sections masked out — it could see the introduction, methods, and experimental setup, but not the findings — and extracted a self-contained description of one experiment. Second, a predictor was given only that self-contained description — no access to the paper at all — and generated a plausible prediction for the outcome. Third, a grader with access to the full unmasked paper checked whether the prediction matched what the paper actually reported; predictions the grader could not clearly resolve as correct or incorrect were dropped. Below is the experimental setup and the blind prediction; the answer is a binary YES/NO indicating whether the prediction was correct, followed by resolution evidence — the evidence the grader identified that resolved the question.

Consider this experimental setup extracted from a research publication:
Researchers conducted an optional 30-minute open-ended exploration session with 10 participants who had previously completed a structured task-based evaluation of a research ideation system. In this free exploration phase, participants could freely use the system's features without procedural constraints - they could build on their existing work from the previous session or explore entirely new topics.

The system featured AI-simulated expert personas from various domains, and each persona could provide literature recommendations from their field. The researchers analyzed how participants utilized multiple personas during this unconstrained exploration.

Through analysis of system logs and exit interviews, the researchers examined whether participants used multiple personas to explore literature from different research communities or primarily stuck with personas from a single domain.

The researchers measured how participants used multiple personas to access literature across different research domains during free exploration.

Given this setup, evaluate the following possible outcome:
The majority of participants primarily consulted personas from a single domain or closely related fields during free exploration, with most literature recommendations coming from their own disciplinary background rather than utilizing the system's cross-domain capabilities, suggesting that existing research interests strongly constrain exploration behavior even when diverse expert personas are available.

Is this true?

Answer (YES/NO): NO